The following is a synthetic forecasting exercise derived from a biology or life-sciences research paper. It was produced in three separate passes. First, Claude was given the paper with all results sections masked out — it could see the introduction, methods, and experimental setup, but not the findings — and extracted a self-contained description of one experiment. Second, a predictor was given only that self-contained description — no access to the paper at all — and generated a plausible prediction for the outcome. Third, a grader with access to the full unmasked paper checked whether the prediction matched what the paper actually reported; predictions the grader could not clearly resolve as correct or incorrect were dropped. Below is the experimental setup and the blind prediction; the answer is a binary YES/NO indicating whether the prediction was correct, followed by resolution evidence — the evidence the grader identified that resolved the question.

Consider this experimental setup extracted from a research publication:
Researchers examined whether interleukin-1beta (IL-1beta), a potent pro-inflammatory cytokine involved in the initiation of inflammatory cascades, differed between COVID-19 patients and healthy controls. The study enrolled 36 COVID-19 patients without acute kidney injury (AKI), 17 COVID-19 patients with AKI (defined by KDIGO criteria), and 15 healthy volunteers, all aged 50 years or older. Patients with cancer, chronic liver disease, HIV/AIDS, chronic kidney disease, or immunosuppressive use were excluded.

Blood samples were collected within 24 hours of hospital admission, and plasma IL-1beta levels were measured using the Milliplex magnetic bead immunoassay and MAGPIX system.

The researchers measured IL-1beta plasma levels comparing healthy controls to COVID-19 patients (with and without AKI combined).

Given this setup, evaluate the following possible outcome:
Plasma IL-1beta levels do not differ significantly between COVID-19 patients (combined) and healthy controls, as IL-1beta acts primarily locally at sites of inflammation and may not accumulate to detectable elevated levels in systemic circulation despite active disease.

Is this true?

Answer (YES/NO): YES